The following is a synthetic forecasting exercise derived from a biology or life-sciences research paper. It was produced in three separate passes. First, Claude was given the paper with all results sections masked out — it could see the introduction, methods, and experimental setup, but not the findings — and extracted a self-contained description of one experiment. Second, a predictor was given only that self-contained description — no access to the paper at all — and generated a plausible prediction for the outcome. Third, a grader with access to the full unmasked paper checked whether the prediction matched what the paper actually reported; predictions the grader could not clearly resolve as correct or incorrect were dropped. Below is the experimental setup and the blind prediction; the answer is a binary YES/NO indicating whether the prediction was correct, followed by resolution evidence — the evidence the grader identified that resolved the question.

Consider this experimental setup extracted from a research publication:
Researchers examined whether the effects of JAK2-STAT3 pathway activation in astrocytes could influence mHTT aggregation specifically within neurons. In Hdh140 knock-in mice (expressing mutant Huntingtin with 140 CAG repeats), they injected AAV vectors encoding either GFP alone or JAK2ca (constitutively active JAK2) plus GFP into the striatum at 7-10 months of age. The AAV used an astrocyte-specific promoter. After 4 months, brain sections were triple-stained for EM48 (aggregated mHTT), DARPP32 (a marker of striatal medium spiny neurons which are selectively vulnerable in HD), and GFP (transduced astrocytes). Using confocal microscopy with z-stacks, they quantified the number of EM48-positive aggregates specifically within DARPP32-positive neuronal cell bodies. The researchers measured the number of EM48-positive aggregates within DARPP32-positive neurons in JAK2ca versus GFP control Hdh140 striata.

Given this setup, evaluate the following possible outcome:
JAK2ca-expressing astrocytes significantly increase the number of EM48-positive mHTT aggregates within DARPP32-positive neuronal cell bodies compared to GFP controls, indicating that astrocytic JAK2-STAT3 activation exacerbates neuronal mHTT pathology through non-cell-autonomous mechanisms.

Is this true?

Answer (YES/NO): NO